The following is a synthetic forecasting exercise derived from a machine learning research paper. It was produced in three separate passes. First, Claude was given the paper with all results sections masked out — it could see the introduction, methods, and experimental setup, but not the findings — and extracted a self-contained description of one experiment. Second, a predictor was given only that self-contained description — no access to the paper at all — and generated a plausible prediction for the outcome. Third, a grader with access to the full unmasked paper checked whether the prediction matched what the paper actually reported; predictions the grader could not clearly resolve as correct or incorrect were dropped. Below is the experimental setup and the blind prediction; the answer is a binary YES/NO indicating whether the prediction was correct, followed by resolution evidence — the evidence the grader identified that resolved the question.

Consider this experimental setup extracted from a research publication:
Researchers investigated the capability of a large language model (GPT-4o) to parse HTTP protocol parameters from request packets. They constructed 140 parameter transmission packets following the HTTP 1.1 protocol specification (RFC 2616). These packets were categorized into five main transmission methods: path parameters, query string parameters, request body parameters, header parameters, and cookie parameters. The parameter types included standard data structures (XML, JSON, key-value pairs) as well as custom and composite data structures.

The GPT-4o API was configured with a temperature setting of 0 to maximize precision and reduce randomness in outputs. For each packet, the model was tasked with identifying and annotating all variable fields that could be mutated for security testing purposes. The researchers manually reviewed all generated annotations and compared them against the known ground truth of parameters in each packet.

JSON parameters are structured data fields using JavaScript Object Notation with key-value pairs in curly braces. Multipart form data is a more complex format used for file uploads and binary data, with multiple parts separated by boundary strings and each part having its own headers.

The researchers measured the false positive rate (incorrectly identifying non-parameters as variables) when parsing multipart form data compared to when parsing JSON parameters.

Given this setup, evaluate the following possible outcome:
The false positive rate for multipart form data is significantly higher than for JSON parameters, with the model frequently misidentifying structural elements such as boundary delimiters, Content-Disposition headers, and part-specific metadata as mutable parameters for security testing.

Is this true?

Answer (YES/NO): YES